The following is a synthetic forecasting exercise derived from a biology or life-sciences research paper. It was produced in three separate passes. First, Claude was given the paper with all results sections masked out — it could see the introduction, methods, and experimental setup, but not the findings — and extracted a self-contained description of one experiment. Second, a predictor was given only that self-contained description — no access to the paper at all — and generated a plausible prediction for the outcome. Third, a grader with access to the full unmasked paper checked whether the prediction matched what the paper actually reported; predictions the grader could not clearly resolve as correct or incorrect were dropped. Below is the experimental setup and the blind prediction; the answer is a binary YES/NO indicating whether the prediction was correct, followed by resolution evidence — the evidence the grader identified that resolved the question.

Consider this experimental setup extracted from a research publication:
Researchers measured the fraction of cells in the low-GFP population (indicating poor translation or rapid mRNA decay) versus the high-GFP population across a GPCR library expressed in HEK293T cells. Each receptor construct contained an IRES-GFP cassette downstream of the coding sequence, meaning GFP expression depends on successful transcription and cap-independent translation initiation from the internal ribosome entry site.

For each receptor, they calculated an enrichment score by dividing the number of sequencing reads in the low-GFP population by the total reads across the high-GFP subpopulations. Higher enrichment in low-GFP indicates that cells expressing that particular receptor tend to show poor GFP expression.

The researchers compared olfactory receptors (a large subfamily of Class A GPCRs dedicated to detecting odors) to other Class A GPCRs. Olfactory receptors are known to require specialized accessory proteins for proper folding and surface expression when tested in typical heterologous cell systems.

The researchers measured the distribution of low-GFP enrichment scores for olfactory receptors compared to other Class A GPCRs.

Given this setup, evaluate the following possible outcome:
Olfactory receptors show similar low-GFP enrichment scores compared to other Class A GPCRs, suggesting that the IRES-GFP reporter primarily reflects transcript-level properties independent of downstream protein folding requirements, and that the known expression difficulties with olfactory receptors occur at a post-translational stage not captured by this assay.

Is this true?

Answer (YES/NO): NO